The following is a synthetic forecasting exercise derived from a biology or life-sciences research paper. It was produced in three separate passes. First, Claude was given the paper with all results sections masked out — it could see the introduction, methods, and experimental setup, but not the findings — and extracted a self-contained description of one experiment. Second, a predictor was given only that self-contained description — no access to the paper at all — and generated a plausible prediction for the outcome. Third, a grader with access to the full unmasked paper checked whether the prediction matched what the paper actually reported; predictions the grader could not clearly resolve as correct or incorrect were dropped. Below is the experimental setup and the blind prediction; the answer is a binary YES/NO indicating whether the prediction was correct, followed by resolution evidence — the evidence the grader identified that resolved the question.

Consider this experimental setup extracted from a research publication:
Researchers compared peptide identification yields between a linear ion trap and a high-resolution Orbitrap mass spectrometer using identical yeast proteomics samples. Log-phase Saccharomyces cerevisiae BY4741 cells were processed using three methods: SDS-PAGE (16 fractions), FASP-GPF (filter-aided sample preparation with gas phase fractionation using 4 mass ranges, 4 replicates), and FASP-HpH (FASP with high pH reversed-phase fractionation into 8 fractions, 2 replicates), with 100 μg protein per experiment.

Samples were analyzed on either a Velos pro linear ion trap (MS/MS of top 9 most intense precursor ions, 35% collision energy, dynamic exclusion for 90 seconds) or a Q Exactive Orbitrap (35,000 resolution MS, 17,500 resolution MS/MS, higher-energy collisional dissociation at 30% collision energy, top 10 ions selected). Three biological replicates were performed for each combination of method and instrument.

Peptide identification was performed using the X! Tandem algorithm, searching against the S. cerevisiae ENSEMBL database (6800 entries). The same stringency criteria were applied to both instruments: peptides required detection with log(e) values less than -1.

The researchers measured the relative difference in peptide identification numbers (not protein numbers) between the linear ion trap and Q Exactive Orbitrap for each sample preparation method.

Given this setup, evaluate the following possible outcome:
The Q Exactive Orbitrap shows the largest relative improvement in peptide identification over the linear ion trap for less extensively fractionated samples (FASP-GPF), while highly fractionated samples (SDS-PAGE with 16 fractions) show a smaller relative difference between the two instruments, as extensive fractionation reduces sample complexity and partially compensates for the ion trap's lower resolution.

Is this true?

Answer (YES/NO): NO